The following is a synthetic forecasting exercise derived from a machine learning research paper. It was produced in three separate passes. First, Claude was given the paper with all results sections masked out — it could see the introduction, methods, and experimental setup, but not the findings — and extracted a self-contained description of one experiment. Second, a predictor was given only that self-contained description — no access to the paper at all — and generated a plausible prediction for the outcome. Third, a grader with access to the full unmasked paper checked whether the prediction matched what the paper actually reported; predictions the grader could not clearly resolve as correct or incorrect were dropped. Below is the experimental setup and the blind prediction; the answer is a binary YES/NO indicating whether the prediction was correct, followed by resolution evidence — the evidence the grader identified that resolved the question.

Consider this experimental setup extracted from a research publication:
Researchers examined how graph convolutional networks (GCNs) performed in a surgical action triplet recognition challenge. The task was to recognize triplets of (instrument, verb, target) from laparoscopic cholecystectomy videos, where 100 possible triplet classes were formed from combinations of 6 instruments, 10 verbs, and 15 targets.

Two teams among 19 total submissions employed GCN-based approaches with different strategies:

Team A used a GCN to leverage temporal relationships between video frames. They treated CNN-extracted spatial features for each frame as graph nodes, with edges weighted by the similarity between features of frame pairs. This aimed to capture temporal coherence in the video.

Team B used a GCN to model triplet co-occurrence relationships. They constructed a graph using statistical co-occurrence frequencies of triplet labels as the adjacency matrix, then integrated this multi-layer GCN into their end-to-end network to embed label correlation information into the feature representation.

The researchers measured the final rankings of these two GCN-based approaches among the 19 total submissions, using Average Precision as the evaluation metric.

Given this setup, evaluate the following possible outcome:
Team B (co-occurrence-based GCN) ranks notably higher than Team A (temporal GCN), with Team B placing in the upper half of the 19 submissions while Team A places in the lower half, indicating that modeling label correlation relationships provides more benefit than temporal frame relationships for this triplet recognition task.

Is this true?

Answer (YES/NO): YES